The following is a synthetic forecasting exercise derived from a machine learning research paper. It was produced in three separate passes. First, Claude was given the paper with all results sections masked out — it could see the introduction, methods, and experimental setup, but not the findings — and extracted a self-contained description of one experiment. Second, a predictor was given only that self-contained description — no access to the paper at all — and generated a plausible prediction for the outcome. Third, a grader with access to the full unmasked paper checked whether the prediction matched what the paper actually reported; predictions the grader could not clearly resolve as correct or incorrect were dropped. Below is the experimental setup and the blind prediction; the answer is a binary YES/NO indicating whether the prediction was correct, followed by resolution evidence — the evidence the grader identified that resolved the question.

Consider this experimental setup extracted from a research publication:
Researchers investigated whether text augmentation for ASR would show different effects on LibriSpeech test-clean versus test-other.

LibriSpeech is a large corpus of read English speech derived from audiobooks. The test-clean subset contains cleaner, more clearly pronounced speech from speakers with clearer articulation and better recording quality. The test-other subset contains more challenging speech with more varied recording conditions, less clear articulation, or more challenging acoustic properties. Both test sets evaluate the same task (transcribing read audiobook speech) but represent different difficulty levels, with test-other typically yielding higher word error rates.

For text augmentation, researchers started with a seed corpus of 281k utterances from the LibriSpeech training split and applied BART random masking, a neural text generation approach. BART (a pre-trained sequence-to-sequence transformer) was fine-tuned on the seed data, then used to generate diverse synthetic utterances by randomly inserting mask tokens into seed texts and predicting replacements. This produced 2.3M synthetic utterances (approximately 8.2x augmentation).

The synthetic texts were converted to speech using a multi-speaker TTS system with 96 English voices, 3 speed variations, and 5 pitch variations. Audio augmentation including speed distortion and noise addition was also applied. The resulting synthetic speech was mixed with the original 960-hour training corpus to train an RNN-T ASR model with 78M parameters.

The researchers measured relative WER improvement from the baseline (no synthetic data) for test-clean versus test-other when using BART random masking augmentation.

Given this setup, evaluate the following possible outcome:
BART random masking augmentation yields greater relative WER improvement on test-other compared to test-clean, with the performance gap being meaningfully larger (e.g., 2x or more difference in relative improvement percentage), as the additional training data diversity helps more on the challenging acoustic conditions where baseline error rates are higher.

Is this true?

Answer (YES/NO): NO